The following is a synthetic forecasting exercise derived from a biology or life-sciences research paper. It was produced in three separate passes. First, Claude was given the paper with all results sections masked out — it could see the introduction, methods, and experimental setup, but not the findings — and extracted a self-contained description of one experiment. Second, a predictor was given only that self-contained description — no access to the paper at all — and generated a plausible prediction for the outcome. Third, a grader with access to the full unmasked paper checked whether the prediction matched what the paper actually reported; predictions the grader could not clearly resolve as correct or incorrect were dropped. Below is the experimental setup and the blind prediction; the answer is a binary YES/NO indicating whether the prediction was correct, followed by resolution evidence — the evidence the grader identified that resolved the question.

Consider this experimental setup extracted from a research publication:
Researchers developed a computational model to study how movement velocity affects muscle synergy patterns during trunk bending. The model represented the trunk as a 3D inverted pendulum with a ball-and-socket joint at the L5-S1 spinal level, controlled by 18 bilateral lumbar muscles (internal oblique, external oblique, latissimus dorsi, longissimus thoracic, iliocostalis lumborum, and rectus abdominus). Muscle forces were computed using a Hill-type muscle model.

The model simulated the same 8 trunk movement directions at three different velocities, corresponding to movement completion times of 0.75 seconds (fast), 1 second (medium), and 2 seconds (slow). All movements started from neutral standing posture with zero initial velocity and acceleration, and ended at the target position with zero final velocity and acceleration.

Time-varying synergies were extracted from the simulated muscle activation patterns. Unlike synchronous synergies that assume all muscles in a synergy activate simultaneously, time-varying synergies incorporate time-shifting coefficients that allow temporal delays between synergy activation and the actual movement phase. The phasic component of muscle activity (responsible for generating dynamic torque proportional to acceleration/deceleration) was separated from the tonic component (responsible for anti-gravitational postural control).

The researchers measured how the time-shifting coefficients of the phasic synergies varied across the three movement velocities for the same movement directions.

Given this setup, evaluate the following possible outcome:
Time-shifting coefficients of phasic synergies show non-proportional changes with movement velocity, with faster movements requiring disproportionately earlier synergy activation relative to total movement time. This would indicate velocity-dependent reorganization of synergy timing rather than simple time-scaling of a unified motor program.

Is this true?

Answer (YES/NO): YES